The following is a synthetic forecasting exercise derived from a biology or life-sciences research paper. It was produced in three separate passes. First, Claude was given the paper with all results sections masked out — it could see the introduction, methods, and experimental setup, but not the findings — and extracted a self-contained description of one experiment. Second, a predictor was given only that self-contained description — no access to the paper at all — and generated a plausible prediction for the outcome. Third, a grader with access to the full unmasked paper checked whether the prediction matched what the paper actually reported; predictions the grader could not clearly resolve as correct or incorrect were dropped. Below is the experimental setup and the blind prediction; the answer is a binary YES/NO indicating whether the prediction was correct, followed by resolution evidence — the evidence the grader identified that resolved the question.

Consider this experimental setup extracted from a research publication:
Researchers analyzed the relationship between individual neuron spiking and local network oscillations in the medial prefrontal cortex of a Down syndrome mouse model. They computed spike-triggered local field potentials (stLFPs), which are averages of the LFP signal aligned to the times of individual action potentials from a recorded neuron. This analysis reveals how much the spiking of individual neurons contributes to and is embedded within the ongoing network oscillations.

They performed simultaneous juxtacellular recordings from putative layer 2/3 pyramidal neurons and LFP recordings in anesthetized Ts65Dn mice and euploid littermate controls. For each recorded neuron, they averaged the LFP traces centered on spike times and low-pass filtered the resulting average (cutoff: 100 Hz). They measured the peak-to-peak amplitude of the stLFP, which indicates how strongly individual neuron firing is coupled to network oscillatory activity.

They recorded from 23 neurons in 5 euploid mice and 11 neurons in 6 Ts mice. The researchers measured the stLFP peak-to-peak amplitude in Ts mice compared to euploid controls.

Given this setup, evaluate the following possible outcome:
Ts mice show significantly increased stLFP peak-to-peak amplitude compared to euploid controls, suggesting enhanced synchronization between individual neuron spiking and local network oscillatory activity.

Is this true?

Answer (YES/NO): YES